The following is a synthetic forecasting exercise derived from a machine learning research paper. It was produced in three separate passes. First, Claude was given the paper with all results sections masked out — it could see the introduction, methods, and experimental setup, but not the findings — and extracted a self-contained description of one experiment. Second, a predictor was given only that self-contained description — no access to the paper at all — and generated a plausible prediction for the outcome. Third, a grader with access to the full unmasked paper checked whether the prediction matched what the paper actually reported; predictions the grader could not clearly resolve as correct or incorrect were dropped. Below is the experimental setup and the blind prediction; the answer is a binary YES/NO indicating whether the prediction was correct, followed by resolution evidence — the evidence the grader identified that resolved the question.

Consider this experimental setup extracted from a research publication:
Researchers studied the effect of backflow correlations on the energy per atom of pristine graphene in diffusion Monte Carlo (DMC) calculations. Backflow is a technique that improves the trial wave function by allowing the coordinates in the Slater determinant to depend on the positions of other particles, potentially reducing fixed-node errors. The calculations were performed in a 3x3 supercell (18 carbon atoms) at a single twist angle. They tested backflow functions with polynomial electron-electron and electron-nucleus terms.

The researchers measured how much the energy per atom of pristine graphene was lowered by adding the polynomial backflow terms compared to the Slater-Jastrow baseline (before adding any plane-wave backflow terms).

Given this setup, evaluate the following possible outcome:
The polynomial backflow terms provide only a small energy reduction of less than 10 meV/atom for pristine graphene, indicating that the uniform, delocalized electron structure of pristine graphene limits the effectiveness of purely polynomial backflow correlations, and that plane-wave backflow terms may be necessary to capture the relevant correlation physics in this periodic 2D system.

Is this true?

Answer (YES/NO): NO